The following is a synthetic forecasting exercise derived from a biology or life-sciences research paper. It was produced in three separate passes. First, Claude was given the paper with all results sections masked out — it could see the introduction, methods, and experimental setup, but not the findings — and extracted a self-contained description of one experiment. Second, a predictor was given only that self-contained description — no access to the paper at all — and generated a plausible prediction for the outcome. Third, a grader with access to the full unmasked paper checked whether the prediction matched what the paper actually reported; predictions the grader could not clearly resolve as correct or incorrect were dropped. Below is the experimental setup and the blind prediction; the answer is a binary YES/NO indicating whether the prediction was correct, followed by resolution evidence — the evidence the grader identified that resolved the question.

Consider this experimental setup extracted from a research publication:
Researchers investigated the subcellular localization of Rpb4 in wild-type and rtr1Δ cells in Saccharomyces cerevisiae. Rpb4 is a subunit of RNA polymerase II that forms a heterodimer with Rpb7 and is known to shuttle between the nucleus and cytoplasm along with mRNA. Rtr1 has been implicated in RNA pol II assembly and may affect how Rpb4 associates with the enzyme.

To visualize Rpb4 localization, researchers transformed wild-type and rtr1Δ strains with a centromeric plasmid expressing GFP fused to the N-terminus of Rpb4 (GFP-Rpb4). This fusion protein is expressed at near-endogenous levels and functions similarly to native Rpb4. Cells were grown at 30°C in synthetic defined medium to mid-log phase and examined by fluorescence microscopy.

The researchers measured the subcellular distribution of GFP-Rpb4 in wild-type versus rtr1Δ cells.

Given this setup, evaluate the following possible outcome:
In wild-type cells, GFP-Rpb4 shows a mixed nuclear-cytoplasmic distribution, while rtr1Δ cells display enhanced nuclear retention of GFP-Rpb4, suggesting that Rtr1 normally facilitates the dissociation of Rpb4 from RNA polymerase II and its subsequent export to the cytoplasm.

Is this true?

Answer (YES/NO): NO